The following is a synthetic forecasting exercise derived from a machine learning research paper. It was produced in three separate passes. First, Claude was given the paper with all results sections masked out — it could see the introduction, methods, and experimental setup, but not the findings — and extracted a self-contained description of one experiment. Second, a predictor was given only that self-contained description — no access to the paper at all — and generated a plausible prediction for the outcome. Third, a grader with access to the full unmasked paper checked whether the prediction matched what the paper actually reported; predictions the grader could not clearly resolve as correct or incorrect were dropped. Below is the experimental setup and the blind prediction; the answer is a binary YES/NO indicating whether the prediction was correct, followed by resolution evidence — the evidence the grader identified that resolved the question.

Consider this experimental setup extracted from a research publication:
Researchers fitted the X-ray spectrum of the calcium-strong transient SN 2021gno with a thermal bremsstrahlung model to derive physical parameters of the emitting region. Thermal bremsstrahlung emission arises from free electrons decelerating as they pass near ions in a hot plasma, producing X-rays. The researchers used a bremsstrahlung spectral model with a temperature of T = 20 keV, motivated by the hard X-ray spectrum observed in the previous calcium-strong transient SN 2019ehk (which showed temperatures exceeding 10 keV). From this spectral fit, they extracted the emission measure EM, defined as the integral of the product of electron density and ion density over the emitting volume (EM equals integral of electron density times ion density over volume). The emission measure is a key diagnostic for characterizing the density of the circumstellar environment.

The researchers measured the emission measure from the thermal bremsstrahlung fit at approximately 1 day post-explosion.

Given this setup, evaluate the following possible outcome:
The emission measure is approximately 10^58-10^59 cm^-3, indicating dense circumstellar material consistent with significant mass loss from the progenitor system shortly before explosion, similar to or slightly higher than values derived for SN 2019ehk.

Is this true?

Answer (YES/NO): NO